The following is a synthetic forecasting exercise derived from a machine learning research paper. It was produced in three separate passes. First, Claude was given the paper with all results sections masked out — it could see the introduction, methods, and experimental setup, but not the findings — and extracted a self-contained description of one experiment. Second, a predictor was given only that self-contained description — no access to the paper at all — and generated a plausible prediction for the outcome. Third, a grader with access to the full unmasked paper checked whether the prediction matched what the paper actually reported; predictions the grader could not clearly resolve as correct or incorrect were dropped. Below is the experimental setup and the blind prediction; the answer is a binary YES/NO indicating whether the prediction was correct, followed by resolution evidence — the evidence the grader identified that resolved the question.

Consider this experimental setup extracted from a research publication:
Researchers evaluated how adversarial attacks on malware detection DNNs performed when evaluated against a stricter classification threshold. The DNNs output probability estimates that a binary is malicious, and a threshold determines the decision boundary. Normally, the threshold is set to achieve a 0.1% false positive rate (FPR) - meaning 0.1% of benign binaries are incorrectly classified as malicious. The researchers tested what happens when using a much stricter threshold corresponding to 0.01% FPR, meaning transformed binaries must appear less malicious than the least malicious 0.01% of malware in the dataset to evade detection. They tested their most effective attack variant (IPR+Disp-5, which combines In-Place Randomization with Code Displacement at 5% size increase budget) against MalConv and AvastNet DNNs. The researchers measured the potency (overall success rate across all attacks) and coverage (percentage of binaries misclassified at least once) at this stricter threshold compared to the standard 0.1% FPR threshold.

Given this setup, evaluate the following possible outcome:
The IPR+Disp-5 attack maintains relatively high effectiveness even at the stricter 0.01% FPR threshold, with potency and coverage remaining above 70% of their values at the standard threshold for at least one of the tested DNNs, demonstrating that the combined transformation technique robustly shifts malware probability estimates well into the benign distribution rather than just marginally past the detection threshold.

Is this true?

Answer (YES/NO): YES